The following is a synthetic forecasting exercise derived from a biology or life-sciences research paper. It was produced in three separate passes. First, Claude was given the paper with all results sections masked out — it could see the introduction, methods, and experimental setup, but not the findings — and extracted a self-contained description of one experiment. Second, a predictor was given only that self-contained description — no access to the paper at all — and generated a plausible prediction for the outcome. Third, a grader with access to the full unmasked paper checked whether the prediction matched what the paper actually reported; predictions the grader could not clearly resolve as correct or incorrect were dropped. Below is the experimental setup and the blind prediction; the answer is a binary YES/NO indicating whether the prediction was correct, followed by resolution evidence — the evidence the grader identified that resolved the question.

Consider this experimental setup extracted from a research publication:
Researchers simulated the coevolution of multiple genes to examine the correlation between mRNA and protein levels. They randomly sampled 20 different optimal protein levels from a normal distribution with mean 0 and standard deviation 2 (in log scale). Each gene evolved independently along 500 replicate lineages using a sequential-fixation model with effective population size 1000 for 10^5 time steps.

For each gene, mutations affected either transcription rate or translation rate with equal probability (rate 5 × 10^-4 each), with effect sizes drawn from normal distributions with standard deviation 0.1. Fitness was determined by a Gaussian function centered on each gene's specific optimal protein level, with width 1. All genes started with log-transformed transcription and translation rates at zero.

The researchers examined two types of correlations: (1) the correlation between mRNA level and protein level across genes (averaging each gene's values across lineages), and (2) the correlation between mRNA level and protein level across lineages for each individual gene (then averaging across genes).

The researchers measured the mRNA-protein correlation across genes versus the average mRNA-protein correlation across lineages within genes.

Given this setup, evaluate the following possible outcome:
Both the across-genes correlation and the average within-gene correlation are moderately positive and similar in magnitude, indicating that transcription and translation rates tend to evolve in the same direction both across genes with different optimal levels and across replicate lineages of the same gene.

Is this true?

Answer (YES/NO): NO